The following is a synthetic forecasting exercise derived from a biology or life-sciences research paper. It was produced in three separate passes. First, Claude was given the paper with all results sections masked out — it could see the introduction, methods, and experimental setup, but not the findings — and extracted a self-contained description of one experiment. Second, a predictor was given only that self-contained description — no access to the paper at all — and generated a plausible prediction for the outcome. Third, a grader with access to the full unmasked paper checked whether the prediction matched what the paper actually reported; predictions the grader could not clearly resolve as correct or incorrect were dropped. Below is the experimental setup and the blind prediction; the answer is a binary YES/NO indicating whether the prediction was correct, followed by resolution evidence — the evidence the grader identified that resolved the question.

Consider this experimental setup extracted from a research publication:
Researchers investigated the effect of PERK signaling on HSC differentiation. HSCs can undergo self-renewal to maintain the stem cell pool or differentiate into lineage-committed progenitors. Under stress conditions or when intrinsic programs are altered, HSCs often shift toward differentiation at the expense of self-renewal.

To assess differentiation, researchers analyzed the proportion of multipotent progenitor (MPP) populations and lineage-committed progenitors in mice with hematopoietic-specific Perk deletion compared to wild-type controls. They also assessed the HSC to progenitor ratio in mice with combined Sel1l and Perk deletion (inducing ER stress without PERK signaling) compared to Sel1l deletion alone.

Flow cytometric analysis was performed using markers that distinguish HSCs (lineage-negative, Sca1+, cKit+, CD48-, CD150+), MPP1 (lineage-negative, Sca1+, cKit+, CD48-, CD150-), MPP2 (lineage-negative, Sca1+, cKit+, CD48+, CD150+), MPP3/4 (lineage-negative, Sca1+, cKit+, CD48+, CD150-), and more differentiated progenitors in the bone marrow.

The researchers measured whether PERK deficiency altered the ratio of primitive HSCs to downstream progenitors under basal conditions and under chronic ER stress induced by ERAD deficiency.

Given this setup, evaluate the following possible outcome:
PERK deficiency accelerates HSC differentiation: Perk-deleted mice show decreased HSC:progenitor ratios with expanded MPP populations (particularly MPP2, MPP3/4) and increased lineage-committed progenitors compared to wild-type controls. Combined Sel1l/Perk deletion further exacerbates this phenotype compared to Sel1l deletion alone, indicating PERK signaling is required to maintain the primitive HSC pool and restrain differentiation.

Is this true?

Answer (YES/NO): NO